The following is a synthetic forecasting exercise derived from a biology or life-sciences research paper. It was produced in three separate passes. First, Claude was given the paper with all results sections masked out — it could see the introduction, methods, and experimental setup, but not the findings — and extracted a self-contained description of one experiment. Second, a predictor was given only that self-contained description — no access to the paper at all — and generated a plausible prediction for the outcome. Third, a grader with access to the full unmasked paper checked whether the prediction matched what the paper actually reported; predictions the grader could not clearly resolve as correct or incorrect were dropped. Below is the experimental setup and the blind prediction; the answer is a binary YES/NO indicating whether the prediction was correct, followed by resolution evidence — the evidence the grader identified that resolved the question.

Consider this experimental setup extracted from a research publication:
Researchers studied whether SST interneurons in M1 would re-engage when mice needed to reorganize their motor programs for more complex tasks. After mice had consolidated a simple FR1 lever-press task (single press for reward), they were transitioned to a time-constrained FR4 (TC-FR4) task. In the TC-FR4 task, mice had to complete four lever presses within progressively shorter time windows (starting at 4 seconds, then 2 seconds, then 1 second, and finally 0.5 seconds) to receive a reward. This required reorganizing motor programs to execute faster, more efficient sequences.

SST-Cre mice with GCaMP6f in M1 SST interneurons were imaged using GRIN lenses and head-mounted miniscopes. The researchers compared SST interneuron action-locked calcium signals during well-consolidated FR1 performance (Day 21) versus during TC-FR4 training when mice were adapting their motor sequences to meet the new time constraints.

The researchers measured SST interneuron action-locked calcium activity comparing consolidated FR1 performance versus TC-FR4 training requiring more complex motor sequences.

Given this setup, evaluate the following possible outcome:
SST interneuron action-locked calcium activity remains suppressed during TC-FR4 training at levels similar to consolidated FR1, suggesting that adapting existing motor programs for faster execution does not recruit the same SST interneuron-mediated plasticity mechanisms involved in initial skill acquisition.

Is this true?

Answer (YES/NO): NO